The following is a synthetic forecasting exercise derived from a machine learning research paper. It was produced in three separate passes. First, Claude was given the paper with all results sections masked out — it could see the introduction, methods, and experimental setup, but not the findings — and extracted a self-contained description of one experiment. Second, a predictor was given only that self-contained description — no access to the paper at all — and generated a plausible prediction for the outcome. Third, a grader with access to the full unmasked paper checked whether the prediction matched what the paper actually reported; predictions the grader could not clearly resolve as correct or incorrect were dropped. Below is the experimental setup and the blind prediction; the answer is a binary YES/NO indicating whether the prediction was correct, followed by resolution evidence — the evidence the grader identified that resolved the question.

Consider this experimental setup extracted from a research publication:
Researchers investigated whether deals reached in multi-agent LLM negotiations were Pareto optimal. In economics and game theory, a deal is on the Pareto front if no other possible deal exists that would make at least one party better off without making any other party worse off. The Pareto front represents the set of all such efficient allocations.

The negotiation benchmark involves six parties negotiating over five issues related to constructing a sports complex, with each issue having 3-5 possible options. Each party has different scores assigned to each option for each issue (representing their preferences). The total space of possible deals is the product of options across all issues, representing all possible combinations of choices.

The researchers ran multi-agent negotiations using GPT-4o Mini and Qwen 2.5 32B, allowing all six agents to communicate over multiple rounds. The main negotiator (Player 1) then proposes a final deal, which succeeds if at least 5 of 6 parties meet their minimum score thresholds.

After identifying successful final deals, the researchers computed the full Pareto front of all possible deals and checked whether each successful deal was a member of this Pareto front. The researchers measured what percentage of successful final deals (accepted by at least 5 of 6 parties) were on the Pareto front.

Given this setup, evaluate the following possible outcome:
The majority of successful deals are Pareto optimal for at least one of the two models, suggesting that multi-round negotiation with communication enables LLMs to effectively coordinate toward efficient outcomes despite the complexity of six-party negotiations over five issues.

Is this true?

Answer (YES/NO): NO